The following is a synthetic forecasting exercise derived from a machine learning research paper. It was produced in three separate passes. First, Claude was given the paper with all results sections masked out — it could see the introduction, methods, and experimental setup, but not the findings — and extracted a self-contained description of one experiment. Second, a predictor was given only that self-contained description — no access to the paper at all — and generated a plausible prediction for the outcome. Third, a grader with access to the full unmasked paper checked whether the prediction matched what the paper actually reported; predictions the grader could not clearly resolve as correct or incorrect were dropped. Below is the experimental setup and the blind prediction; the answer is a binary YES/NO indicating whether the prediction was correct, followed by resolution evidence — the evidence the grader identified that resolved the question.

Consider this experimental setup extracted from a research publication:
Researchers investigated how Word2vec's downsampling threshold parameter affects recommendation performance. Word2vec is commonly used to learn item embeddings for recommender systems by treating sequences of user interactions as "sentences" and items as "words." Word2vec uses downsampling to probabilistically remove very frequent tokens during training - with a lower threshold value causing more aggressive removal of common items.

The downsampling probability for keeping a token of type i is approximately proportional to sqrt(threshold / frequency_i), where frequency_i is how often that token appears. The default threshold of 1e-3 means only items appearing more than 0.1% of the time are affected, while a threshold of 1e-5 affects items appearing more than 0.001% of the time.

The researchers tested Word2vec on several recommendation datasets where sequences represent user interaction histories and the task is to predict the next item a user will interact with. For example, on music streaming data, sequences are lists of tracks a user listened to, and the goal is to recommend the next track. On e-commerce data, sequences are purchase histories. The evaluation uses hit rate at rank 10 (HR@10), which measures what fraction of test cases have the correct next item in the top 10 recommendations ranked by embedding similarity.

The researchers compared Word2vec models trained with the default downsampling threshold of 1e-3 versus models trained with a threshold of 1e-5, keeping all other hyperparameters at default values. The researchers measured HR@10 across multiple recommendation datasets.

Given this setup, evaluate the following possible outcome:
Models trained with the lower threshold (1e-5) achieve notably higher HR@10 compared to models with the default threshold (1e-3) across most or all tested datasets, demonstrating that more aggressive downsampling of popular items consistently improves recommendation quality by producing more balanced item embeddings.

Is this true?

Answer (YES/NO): NO